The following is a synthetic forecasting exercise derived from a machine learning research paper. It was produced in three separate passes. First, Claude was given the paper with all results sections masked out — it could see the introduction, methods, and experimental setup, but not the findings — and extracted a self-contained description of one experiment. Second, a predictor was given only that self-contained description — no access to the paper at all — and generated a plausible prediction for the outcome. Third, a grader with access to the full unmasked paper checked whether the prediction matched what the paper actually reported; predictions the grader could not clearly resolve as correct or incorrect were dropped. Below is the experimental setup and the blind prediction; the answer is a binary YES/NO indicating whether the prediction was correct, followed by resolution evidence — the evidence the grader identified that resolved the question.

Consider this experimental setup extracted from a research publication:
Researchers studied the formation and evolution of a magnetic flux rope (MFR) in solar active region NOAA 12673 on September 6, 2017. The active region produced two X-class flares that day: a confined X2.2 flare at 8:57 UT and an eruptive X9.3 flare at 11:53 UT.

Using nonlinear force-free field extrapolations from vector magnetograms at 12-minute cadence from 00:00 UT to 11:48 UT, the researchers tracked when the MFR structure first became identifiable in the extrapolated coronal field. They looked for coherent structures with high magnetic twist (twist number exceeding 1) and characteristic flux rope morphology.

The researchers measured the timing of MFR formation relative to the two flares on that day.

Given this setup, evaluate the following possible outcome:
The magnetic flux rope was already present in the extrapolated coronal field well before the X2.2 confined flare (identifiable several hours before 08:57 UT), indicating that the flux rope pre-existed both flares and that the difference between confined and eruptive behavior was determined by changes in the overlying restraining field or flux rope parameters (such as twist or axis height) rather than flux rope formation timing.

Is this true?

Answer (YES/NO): YES